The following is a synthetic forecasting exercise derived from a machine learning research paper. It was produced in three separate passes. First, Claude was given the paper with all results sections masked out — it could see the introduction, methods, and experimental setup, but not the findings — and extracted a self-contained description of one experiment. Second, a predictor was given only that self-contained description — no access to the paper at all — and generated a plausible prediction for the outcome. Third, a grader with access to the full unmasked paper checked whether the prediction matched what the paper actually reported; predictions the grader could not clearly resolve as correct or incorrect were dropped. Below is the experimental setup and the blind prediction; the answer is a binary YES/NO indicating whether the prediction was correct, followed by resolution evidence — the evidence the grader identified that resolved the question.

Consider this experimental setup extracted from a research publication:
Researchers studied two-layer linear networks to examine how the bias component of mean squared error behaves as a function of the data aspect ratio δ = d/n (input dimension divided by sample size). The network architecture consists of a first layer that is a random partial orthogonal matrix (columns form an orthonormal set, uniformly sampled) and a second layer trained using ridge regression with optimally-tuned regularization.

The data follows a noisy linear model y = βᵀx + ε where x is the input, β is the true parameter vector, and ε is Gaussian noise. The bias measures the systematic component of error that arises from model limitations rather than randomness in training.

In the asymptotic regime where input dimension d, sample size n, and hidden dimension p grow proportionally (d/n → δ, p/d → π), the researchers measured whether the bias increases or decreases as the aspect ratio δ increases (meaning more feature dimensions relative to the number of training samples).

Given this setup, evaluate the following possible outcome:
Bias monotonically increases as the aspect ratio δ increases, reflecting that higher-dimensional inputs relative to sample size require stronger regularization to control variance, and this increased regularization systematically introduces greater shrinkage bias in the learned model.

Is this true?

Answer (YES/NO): YES